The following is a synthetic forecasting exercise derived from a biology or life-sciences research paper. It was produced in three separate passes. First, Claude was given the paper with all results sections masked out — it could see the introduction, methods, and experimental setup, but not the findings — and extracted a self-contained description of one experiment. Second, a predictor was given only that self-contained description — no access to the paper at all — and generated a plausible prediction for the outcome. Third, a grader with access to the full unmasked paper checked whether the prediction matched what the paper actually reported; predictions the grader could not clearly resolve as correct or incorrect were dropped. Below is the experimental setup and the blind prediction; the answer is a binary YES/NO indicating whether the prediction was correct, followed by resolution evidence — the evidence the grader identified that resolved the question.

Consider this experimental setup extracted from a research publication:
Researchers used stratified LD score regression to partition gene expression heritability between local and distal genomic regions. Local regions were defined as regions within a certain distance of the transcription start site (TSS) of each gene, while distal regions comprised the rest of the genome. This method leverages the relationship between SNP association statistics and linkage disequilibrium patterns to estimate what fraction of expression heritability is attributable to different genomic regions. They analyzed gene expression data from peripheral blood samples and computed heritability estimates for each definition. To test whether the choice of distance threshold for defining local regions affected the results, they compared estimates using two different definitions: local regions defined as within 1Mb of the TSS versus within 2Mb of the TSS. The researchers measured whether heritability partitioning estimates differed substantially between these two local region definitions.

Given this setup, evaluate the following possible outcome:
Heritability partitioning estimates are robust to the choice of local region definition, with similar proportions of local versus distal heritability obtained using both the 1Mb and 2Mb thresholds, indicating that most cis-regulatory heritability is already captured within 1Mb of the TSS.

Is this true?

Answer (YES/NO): YES